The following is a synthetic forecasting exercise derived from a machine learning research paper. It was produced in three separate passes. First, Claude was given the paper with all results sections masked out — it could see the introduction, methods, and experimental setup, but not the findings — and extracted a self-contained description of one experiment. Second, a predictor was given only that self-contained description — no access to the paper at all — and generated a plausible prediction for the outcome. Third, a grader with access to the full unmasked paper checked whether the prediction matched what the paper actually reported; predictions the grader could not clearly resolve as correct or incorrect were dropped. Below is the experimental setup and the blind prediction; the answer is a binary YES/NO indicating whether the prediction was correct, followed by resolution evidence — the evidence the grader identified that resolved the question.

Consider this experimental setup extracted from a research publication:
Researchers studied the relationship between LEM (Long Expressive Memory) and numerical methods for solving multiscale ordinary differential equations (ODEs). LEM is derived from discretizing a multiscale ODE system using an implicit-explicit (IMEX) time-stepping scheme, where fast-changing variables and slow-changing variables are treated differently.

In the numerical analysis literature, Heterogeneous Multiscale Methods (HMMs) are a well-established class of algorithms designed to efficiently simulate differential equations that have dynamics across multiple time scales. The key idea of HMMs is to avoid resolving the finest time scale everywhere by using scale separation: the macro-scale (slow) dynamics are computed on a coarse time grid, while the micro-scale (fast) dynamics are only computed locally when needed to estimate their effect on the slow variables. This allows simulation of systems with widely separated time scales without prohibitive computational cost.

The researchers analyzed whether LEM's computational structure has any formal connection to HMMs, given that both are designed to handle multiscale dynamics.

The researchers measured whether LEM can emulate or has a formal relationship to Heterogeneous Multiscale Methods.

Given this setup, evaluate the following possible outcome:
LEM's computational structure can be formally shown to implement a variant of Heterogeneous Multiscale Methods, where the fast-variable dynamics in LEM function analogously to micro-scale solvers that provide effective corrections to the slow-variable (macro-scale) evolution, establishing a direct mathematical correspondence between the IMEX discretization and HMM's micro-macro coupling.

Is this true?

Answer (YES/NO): YES